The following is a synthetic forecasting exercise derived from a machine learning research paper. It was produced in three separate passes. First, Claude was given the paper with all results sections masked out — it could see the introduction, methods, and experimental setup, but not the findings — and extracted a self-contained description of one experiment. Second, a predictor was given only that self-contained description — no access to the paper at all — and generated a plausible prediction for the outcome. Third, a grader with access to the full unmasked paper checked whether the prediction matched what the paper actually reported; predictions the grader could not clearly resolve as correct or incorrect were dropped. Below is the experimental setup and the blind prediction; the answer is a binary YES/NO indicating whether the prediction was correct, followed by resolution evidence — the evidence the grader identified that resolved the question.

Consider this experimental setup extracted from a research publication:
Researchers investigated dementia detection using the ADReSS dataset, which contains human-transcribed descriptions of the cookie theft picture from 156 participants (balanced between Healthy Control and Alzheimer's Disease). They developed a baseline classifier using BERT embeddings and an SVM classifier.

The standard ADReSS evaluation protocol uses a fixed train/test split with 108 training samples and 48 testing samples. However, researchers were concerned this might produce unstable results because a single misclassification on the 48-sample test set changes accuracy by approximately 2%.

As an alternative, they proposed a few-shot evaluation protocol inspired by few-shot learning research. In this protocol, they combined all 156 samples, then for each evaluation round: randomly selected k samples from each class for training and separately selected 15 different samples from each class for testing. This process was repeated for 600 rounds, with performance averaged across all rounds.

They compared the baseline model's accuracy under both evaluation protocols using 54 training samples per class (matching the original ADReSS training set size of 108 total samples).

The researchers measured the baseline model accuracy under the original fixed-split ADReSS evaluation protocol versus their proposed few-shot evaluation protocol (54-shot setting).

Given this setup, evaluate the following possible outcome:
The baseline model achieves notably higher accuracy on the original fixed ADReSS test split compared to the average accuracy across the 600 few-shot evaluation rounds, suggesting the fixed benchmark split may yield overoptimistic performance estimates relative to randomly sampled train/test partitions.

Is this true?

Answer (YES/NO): YES